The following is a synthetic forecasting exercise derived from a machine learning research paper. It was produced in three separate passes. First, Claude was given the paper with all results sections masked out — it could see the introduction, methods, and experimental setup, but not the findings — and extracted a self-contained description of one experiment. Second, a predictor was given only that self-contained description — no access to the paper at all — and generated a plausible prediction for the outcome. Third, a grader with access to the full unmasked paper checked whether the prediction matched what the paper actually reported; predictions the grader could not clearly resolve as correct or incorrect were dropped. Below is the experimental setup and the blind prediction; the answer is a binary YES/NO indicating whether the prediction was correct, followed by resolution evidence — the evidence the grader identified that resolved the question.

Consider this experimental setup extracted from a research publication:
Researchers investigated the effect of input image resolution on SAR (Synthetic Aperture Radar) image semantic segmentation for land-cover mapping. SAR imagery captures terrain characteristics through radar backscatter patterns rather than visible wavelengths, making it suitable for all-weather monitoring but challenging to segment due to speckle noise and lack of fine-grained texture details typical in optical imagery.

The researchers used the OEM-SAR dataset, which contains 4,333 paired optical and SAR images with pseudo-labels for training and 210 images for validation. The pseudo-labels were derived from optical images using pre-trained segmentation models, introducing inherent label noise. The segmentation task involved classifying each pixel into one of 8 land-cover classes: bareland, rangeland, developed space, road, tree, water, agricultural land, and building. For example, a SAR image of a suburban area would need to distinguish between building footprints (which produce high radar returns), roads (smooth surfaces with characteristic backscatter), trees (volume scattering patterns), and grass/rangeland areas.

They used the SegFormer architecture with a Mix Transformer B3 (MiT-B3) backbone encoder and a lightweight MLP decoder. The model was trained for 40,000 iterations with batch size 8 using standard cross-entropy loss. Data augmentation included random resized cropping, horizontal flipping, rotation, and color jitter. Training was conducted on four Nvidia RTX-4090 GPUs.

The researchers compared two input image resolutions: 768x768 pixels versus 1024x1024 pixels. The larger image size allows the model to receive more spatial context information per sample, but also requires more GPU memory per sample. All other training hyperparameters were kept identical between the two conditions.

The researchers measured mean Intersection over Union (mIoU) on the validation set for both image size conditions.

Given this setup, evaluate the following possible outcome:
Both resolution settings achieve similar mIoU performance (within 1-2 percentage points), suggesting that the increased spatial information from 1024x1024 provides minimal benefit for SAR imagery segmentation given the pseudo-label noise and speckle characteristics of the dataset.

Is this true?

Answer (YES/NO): YES